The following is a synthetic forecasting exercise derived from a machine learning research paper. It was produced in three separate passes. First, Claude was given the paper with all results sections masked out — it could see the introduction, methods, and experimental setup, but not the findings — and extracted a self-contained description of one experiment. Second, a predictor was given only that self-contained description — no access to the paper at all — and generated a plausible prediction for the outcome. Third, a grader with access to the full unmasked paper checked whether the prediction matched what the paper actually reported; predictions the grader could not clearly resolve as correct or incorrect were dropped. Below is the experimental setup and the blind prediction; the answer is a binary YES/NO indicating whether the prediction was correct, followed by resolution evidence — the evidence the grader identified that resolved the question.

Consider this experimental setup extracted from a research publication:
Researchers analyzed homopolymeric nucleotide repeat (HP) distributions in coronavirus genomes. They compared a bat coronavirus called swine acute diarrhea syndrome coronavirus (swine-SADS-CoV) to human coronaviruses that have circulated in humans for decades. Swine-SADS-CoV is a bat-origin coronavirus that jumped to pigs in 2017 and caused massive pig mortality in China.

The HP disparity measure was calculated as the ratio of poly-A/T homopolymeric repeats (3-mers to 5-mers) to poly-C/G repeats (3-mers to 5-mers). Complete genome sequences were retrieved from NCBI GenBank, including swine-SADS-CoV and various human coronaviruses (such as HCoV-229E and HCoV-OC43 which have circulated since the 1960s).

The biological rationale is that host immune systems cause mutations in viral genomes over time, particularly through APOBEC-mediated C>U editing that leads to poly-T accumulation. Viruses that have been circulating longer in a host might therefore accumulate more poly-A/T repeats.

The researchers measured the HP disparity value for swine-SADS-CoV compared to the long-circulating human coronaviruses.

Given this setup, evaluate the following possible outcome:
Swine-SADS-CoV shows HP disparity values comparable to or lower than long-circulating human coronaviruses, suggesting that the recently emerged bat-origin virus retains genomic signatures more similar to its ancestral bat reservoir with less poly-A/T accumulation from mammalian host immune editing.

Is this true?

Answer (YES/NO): YES